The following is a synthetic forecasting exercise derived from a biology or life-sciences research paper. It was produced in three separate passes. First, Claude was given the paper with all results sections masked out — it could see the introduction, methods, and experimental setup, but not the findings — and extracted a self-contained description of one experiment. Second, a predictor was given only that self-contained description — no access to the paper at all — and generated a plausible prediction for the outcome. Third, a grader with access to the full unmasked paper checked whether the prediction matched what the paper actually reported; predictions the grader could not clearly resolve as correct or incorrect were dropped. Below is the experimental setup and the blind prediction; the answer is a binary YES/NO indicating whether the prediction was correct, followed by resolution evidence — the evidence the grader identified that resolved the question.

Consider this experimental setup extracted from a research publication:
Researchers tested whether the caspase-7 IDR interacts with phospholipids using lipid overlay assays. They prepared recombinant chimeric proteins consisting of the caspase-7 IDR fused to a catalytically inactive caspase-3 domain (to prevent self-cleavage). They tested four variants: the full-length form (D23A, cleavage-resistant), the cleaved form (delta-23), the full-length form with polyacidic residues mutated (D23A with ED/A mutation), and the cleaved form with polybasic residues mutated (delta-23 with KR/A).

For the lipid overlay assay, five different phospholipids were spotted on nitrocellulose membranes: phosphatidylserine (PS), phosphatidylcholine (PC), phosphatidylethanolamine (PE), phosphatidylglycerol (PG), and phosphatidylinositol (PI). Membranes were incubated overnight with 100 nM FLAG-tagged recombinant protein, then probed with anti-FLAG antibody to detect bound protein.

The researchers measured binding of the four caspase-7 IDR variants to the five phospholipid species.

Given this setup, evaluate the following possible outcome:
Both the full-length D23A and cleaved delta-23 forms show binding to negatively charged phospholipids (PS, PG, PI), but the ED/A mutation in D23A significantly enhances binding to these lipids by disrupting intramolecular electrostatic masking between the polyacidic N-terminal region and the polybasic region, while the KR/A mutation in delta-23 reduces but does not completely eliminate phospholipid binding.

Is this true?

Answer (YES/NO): NO